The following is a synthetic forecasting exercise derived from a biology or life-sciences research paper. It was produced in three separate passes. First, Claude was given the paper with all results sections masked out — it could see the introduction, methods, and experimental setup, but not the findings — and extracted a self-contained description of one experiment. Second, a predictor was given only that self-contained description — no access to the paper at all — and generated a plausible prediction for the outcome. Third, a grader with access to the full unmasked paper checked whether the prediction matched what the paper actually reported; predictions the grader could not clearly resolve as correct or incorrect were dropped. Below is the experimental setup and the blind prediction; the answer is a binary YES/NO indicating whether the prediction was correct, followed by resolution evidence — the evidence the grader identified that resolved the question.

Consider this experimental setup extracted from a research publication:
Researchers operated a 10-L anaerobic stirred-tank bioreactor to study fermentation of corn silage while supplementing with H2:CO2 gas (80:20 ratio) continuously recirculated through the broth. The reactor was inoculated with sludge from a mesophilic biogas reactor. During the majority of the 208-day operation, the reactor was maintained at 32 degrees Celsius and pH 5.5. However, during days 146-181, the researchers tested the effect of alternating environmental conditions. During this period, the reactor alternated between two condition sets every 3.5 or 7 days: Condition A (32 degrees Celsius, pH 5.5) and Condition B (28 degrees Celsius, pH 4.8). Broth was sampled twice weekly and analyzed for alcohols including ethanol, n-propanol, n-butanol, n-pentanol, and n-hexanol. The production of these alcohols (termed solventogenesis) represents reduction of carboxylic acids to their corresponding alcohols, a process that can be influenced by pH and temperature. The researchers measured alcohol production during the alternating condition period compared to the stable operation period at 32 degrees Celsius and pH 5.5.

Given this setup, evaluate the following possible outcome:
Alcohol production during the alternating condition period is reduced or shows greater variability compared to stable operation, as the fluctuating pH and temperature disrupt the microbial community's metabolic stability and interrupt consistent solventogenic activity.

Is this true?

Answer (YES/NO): NO